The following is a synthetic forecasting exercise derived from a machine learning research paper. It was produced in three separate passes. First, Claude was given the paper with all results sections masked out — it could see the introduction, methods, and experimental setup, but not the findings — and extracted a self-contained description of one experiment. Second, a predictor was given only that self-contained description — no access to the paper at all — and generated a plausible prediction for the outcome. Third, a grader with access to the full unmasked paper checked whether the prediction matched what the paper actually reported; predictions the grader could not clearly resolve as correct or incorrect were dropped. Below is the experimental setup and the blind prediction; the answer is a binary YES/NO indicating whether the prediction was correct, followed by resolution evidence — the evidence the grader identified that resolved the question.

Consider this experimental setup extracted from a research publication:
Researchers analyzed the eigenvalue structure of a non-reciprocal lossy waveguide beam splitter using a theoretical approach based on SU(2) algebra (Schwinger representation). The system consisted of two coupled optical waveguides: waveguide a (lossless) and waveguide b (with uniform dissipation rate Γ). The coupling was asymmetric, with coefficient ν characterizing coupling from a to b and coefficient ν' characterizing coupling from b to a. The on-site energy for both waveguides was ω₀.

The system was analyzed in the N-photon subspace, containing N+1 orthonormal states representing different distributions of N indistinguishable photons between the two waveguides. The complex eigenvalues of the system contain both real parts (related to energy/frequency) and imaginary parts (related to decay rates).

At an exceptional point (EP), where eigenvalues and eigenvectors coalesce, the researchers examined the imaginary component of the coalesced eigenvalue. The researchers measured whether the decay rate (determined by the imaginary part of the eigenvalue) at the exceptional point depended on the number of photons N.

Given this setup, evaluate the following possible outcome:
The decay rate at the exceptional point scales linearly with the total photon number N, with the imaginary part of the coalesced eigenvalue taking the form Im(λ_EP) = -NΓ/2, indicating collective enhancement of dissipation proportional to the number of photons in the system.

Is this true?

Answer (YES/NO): YES